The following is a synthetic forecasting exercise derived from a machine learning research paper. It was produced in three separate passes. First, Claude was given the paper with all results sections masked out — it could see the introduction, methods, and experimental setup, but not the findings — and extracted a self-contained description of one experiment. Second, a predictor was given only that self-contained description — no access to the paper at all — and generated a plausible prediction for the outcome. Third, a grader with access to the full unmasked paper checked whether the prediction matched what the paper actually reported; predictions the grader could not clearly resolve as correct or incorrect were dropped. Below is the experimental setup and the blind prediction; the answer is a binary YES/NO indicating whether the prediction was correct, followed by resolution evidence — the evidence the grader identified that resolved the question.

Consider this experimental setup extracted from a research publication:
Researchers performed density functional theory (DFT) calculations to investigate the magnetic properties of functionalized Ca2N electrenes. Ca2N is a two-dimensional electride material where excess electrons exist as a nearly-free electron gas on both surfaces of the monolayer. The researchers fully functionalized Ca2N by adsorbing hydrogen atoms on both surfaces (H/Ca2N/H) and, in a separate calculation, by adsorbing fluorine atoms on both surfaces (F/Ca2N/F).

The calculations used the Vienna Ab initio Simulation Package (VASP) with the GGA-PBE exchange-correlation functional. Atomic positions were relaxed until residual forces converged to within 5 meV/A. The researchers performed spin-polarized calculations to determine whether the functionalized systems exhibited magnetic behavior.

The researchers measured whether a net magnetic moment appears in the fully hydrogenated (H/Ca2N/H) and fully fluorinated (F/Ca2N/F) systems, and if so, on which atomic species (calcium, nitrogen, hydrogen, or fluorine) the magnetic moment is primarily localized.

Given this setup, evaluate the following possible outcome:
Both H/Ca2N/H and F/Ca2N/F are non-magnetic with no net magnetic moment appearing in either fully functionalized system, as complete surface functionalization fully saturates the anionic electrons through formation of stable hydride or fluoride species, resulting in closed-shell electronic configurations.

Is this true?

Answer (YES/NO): NO